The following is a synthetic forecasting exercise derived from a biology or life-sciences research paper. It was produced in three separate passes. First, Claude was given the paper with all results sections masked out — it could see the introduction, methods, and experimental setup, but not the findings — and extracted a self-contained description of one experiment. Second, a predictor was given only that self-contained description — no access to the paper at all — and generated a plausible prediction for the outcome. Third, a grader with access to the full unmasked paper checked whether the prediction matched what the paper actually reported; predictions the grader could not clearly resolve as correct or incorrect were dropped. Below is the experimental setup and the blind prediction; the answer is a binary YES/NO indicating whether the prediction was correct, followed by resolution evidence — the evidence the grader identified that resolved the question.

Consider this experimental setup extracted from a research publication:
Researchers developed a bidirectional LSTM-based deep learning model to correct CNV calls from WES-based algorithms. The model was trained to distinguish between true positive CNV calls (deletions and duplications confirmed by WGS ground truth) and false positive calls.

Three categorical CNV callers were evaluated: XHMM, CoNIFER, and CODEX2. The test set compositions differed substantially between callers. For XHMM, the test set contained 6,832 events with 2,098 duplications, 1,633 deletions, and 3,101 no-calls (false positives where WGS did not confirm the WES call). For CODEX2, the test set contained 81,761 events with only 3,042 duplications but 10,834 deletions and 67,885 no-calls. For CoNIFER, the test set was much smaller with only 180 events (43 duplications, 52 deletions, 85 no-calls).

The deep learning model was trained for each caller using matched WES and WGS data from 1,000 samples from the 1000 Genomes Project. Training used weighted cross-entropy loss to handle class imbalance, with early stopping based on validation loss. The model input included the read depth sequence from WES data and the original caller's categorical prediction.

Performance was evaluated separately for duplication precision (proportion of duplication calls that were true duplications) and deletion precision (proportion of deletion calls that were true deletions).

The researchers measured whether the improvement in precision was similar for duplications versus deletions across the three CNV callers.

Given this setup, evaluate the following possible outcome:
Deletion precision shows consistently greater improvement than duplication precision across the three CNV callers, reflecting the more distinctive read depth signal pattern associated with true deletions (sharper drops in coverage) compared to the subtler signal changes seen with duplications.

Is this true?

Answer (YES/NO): NO